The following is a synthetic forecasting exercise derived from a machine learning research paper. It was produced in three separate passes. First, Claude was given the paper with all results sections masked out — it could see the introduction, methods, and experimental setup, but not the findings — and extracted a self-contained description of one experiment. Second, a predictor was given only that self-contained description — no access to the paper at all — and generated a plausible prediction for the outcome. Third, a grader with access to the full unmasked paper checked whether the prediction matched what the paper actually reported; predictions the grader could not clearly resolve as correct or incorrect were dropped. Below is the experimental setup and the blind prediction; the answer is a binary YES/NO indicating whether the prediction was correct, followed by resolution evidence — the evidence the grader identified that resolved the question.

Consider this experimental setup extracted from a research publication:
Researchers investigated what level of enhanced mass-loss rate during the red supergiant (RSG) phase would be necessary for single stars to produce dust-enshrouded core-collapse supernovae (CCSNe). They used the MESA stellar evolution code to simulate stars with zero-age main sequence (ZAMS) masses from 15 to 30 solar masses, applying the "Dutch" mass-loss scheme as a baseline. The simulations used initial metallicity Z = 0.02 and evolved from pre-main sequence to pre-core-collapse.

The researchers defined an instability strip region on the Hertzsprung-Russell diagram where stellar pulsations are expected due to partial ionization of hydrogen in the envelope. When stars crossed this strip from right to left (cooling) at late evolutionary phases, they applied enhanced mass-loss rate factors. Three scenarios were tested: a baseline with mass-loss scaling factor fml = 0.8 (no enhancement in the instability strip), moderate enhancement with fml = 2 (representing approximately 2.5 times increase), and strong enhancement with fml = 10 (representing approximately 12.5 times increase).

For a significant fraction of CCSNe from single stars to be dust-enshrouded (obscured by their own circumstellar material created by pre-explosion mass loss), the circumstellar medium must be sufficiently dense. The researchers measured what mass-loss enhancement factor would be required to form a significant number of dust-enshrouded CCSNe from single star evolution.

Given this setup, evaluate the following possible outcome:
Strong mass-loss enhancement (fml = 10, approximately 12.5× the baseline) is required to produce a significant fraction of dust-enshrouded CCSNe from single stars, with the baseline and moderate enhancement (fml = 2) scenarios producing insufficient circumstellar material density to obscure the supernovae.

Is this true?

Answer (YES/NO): YES